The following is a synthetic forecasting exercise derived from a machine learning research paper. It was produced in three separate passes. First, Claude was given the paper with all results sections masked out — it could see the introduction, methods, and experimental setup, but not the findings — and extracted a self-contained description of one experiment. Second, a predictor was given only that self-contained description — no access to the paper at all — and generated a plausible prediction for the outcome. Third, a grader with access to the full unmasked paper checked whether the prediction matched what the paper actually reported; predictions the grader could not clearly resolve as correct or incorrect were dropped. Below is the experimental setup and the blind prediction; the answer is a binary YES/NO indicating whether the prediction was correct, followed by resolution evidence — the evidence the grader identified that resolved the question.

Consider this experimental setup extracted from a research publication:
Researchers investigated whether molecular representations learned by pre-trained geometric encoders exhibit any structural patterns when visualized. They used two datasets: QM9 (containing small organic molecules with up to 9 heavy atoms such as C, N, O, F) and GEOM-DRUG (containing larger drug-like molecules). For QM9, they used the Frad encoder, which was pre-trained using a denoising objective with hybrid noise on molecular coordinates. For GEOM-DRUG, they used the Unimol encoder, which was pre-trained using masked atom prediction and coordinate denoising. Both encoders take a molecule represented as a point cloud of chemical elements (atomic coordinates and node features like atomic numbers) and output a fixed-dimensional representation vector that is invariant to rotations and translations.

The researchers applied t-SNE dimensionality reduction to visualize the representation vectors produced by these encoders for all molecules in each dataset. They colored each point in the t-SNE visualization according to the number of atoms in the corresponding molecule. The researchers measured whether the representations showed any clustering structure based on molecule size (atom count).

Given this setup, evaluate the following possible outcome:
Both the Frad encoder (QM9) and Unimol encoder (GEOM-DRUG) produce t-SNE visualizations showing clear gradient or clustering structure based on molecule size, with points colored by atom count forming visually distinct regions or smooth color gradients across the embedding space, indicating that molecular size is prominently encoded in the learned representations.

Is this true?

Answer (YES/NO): YES